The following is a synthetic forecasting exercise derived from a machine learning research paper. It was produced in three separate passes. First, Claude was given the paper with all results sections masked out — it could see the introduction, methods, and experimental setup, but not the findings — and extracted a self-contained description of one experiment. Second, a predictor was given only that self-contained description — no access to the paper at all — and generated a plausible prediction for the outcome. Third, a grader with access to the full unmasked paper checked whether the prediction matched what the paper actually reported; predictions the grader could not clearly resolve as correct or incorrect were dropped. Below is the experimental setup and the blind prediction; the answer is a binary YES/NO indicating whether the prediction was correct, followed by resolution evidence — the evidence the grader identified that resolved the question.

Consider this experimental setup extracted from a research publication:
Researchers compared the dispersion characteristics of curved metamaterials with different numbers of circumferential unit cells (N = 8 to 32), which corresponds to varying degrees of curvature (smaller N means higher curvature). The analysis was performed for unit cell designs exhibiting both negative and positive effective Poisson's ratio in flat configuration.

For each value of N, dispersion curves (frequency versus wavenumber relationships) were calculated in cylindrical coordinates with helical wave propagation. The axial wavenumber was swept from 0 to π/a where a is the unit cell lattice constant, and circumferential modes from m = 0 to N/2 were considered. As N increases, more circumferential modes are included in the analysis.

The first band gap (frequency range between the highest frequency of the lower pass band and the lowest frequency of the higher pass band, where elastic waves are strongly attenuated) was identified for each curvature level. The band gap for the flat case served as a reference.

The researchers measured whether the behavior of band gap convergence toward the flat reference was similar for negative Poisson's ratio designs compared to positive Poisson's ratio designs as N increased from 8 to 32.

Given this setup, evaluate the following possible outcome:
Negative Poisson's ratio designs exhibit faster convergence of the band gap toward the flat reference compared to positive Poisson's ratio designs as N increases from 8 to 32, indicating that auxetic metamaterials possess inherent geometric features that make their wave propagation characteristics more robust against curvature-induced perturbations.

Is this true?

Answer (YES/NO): NO